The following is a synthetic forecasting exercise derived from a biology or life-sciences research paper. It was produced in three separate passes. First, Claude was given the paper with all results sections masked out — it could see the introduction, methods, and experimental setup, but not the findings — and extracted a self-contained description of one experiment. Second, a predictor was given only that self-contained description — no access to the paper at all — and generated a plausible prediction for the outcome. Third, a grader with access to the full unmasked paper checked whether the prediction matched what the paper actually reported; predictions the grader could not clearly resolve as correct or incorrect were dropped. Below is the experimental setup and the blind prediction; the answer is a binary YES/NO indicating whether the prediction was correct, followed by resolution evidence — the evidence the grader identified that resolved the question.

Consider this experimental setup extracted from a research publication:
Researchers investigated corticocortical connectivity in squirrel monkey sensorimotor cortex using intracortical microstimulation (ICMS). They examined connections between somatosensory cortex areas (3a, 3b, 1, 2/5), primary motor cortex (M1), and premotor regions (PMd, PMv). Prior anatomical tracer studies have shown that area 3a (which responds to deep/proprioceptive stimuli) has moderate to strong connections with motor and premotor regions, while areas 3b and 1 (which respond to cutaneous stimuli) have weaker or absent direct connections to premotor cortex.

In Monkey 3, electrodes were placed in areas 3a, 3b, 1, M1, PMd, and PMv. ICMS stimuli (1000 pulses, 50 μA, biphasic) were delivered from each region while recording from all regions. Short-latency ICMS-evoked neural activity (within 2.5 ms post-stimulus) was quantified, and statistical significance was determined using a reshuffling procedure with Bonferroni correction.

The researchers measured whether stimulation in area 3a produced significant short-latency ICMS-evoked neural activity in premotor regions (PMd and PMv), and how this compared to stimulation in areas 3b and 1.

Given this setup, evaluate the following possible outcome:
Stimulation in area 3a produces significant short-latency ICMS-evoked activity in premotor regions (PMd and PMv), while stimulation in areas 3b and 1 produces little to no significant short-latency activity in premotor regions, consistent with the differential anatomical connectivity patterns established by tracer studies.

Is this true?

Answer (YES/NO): YES